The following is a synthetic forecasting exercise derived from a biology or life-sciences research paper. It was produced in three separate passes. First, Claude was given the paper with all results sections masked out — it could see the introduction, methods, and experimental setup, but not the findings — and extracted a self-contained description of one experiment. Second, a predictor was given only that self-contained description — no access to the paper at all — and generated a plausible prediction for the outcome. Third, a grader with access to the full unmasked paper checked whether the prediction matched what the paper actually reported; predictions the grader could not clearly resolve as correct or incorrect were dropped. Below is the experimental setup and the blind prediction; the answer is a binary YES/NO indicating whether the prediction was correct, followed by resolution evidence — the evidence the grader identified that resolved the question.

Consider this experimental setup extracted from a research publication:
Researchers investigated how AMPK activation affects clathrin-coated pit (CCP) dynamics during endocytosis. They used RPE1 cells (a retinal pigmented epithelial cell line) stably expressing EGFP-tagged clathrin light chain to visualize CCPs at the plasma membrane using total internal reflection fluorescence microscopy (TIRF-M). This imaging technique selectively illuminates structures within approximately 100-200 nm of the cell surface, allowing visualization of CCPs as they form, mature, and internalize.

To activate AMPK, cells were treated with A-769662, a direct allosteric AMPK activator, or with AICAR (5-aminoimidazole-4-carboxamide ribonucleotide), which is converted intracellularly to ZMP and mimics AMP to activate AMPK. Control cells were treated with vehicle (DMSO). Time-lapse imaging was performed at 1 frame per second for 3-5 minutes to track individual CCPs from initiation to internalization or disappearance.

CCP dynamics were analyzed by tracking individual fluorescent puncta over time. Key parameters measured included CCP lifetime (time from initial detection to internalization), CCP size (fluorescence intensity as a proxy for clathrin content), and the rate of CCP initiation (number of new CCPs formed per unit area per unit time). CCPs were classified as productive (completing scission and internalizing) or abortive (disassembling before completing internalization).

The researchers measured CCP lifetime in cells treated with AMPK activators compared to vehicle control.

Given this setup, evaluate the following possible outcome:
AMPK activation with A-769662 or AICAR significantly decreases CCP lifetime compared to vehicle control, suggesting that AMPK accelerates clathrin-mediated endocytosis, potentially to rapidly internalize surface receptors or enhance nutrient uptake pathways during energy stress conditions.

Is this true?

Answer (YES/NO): NO